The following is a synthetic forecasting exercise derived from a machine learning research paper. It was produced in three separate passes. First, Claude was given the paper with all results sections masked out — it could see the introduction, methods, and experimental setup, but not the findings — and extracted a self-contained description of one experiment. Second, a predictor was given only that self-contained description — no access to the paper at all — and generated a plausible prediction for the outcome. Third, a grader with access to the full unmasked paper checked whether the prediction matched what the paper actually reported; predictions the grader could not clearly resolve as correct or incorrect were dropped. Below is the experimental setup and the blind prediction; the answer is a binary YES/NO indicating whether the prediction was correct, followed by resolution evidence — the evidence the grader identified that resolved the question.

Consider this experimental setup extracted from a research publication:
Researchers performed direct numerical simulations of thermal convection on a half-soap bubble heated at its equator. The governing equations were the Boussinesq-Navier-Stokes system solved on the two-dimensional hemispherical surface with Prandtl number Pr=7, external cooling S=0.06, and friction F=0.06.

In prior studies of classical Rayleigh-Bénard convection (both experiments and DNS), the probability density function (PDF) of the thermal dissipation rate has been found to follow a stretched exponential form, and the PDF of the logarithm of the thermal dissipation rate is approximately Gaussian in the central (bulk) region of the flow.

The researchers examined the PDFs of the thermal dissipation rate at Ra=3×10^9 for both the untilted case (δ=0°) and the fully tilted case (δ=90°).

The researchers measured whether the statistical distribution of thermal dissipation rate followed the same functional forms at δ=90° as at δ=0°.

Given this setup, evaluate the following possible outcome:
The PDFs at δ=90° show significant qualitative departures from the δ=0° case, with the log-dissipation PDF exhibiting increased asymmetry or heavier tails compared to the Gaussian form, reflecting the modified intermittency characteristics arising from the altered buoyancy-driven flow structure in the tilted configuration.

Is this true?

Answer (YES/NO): NO